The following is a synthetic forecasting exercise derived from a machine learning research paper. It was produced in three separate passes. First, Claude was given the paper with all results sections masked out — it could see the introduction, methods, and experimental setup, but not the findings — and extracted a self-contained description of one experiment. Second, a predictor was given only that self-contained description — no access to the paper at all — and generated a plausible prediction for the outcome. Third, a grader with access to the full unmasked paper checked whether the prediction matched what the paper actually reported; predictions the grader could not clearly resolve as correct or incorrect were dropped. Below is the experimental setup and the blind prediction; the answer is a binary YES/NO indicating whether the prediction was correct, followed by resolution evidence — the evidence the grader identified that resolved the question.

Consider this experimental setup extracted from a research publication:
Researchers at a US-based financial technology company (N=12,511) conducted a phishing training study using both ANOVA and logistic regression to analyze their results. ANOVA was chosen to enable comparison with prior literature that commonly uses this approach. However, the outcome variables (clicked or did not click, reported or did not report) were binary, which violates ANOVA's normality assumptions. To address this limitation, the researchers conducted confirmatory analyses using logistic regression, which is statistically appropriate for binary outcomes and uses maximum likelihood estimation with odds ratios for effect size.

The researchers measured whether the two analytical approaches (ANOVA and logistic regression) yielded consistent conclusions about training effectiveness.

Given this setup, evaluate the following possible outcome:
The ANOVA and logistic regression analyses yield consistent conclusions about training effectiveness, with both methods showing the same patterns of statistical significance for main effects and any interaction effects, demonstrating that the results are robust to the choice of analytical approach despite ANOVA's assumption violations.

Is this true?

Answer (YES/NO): YES